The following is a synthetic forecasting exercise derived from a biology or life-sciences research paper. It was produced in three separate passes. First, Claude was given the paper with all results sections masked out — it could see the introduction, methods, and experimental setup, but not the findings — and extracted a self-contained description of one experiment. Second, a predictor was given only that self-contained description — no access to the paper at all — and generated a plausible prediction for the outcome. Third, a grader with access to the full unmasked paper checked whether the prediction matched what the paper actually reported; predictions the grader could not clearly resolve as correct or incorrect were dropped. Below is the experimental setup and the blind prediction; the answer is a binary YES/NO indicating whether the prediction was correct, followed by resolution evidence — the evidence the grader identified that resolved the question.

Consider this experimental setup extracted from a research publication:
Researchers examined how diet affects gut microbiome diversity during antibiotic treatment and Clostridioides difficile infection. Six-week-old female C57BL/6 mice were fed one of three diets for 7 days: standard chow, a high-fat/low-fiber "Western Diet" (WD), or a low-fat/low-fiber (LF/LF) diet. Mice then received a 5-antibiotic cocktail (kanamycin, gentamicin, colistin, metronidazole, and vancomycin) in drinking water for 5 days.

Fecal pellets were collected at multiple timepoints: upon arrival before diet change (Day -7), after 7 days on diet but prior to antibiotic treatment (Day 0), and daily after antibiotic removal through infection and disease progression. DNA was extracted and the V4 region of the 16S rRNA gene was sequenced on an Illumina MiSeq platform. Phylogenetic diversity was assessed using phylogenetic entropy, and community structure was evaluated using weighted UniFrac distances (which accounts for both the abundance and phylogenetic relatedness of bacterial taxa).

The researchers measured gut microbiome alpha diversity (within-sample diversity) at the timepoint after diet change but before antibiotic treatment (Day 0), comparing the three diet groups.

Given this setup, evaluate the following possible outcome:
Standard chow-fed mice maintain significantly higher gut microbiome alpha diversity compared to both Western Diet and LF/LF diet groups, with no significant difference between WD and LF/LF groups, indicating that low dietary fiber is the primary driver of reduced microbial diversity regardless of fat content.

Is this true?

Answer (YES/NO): NO